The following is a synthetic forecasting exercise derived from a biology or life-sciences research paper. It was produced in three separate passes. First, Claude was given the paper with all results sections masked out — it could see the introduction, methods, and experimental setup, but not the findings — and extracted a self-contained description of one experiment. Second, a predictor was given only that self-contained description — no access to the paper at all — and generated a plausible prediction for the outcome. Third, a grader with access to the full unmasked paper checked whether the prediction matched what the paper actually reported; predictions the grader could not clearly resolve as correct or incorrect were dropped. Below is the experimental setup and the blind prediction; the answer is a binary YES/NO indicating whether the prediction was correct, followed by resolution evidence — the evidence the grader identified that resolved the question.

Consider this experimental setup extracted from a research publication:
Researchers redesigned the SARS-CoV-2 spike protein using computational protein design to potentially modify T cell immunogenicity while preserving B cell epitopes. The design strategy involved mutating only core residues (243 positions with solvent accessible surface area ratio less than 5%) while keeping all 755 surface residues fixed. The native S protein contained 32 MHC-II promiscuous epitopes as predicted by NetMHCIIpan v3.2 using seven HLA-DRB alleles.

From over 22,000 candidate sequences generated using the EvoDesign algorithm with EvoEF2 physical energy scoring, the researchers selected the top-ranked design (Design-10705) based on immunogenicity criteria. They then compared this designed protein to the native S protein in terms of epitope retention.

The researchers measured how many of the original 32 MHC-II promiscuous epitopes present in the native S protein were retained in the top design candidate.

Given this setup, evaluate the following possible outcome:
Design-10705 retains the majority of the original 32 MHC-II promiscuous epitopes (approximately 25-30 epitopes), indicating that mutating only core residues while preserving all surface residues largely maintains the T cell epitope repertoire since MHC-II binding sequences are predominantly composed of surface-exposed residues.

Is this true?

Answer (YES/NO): NO